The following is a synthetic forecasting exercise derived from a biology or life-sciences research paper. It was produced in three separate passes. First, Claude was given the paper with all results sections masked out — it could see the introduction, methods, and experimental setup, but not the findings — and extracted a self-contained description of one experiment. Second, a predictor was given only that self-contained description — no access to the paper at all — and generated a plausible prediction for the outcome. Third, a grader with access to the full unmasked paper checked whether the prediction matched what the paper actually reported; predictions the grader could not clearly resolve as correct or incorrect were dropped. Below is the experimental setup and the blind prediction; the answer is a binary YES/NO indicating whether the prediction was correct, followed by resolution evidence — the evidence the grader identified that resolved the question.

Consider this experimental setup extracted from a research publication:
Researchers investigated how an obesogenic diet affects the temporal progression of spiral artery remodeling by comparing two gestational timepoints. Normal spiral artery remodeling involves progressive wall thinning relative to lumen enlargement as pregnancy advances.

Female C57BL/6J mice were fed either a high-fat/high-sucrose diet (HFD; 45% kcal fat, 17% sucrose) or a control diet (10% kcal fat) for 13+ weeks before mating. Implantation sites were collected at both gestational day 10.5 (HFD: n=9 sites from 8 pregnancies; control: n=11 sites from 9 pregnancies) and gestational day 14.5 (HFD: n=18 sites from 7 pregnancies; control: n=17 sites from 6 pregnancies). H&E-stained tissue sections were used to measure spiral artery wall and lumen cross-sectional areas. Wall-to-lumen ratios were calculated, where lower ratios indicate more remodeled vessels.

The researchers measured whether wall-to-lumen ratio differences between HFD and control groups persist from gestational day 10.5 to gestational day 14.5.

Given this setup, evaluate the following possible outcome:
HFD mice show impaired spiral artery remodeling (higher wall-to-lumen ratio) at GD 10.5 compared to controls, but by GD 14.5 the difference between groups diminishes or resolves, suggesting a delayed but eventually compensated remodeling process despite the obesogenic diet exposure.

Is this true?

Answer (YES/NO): YES